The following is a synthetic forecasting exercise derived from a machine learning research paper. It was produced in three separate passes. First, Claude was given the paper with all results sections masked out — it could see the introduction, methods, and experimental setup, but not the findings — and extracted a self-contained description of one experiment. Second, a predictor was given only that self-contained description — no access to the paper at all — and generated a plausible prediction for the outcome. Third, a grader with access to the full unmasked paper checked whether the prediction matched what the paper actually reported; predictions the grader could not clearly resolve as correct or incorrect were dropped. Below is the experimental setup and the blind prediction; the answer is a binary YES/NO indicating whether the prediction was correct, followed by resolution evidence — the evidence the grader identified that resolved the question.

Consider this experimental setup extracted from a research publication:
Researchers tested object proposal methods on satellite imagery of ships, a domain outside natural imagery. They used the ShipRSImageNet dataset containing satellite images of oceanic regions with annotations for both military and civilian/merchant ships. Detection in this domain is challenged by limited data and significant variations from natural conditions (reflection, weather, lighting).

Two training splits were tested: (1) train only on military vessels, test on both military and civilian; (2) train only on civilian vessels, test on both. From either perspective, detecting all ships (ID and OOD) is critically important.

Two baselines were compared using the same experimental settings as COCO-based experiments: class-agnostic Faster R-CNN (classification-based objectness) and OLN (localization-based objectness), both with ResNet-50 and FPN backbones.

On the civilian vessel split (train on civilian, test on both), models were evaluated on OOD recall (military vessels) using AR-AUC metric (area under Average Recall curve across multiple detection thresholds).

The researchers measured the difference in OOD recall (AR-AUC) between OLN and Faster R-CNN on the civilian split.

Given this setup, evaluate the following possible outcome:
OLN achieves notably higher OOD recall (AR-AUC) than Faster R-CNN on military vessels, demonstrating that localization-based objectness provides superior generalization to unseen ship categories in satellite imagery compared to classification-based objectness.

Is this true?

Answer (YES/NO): YES